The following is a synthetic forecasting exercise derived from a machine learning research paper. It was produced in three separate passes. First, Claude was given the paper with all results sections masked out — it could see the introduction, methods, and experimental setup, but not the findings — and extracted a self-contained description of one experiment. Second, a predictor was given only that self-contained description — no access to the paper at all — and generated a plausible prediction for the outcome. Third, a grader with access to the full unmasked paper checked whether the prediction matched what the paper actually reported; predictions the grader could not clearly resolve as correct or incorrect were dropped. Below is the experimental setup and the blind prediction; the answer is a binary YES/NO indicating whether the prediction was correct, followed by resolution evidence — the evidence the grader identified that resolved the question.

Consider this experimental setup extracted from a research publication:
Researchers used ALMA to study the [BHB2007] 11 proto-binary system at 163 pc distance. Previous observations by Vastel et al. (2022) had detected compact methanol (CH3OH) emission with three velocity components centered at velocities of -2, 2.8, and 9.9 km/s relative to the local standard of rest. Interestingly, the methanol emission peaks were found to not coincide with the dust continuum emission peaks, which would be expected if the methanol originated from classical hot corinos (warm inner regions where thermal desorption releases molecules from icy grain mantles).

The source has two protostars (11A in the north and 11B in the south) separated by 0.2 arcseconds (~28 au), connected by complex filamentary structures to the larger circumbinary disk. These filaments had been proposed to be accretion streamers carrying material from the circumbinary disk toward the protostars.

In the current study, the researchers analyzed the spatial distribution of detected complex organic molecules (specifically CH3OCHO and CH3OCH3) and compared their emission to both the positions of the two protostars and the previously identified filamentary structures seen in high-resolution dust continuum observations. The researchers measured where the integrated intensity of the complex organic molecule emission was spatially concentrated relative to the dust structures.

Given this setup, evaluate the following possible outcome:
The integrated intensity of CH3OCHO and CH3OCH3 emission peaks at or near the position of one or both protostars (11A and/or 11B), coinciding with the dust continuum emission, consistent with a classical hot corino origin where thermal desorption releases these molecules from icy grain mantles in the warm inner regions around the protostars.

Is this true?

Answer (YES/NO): NO